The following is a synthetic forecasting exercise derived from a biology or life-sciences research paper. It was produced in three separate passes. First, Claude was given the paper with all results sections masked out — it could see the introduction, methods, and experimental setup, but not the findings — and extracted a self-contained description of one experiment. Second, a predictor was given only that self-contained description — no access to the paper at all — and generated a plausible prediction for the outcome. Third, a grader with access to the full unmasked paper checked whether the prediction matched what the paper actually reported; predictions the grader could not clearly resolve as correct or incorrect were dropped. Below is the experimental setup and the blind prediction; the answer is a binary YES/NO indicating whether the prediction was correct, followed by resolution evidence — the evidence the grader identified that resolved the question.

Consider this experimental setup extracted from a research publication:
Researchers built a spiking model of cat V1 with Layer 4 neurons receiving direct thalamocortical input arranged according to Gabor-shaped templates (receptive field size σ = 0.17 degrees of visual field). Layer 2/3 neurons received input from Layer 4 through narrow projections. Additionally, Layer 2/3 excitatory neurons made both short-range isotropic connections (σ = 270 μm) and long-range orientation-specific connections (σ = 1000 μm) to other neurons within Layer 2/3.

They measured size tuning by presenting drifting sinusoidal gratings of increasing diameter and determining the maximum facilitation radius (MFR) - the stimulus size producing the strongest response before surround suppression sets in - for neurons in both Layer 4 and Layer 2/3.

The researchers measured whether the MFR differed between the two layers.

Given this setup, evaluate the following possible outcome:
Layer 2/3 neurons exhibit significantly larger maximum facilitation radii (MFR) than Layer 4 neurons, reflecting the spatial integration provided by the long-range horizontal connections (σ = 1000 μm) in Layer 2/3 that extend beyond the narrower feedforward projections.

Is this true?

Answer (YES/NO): YES